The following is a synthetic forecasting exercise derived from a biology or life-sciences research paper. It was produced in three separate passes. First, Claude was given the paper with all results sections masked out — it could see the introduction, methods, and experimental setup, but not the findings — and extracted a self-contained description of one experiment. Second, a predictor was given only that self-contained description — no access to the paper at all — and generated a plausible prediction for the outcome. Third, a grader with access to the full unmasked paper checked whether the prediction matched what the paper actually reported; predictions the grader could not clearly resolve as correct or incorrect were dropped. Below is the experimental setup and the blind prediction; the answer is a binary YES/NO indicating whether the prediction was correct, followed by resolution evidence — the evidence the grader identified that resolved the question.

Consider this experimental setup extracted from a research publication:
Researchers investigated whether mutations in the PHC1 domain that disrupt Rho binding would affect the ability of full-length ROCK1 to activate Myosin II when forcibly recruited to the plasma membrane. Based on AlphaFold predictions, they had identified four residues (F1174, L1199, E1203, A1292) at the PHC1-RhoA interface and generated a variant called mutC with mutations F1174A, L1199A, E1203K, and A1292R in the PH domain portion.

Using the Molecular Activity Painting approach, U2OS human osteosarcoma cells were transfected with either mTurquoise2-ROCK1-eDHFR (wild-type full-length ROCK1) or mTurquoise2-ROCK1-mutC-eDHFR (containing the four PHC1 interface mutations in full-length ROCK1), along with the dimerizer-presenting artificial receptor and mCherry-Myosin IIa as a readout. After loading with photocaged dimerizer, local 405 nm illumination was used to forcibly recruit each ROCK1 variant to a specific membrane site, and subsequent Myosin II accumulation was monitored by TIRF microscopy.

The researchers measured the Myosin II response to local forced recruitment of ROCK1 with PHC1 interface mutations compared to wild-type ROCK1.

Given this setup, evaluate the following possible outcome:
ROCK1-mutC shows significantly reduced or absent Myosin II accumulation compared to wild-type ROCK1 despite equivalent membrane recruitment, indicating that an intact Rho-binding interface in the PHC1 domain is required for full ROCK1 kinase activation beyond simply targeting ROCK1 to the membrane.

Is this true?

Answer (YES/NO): NO